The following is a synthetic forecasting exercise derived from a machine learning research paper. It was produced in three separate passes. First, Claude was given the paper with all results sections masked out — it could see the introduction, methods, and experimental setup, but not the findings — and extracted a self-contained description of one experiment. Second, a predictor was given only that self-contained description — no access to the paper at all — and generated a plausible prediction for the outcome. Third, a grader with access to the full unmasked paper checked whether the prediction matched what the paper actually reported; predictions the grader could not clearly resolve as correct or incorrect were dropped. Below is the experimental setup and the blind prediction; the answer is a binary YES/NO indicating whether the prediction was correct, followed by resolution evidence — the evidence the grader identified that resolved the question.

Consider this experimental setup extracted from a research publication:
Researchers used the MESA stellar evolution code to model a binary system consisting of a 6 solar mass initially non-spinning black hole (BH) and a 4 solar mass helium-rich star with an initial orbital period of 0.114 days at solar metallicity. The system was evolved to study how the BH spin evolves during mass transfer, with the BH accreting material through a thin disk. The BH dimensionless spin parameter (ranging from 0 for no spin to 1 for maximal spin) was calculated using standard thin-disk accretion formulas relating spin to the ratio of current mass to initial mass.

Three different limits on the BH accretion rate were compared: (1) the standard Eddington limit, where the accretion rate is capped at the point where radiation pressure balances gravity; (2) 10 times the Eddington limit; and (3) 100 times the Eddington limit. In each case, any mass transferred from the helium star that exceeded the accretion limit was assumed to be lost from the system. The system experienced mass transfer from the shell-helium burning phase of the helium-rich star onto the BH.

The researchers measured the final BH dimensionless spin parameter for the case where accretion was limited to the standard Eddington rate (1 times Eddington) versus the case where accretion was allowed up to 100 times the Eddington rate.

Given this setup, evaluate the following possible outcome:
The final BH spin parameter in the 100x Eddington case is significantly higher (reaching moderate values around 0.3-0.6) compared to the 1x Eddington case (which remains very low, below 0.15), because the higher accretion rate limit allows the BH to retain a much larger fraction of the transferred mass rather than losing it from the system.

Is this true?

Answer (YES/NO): YES